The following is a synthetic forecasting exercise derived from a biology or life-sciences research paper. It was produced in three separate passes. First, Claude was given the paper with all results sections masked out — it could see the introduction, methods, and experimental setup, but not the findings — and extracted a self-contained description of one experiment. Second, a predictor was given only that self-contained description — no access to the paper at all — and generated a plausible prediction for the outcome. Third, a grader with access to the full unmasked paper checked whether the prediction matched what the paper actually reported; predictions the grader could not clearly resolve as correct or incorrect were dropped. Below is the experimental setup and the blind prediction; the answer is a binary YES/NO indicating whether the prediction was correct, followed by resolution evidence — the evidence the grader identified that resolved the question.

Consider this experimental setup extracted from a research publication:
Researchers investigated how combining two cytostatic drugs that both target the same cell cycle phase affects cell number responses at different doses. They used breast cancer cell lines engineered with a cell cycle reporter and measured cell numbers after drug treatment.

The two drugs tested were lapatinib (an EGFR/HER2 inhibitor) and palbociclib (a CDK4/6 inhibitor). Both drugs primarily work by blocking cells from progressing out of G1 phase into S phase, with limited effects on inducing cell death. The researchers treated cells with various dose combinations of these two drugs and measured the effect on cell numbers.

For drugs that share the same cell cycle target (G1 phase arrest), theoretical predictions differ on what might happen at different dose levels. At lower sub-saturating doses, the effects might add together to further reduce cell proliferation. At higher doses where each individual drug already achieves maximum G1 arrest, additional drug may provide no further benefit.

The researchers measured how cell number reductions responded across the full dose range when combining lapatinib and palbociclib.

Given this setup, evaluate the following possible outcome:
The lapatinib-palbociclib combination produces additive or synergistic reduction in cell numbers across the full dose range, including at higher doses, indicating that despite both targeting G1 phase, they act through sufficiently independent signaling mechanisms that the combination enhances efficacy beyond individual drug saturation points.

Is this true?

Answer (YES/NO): NO